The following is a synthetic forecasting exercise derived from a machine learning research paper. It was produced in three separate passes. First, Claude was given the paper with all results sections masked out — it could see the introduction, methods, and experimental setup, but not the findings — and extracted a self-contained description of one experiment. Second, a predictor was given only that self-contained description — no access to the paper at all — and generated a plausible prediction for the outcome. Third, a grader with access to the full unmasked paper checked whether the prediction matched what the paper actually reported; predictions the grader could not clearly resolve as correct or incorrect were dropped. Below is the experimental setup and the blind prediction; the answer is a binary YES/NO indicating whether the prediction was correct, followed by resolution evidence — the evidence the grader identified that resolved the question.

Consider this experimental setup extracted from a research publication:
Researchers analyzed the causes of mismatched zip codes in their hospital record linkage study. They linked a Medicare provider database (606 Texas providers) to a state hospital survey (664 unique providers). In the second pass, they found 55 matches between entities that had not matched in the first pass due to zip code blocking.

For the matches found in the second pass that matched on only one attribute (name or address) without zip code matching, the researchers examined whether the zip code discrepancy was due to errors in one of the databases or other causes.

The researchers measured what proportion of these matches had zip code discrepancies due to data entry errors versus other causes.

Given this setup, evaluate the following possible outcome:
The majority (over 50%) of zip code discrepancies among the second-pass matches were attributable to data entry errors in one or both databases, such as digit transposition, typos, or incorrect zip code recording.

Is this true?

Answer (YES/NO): YES